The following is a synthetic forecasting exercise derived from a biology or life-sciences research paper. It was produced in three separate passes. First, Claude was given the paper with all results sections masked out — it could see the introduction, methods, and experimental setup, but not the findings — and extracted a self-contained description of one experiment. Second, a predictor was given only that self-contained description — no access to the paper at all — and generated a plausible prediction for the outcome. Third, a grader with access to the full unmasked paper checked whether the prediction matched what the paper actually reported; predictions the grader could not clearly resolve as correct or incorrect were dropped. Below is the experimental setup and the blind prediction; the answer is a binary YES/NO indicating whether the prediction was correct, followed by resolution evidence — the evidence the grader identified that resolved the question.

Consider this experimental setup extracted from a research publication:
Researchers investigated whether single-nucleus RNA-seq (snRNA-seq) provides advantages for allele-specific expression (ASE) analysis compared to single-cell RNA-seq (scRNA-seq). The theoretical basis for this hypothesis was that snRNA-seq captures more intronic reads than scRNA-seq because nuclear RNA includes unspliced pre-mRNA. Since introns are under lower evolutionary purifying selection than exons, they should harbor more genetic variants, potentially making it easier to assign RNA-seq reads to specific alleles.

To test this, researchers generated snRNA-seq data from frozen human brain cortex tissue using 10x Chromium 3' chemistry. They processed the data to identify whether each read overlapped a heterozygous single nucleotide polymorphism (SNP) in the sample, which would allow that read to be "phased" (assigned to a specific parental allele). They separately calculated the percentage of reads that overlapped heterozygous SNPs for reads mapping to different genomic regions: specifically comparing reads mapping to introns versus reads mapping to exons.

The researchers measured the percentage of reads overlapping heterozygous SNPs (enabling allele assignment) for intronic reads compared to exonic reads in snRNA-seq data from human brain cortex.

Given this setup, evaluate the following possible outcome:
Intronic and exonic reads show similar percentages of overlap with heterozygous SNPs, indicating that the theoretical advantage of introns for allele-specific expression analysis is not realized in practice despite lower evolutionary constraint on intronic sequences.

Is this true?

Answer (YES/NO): NO